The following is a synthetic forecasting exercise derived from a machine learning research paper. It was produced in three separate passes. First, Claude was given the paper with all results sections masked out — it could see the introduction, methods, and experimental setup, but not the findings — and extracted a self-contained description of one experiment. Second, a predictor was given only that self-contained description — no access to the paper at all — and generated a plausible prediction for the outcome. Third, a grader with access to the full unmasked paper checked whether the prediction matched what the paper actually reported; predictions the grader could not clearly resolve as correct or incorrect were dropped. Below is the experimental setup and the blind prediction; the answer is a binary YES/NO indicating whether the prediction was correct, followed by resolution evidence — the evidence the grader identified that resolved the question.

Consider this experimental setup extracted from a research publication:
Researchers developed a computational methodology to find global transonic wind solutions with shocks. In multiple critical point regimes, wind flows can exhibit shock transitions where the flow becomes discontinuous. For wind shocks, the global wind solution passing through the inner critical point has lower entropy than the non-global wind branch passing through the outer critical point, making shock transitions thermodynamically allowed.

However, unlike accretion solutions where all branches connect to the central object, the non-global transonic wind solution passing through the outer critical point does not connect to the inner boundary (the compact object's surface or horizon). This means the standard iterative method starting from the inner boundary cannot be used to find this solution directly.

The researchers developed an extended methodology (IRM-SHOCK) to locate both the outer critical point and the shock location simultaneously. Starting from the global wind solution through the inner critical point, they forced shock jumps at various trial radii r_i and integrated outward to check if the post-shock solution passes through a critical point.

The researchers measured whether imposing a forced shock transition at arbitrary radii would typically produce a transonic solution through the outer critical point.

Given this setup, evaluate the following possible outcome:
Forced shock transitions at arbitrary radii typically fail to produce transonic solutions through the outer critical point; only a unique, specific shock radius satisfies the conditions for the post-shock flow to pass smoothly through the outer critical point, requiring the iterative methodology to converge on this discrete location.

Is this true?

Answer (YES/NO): YES